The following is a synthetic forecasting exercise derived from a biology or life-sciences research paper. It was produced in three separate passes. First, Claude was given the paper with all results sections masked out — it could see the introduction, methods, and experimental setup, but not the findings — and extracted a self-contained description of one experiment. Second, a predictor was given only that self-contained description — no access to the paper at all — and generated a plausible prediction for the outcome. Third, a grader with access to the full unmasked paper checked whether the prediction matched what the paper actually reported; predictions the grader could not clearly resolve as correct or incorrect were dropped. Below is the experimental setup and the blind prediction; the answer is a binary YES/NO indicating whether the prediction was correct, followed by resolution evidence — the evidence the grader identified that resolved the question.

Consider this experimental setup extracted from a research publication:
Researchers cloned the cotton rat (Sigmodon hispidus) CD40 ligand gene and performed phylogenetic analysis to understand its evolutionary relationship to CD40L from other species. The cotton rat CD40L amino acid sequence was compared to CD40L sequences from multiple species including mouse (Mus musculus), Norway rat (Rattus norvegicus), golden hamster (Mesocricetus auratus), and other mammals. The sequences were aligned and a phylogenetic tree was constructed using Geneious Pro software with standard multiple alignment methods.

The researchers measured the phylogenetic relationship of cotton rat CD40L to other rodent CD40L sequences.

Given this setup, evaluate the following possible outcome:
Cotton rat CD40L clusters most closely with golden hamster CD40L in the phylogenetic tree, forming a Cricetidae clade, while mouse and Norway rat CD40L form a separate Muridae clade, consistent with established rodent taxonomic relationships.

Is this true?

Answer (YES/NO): NO